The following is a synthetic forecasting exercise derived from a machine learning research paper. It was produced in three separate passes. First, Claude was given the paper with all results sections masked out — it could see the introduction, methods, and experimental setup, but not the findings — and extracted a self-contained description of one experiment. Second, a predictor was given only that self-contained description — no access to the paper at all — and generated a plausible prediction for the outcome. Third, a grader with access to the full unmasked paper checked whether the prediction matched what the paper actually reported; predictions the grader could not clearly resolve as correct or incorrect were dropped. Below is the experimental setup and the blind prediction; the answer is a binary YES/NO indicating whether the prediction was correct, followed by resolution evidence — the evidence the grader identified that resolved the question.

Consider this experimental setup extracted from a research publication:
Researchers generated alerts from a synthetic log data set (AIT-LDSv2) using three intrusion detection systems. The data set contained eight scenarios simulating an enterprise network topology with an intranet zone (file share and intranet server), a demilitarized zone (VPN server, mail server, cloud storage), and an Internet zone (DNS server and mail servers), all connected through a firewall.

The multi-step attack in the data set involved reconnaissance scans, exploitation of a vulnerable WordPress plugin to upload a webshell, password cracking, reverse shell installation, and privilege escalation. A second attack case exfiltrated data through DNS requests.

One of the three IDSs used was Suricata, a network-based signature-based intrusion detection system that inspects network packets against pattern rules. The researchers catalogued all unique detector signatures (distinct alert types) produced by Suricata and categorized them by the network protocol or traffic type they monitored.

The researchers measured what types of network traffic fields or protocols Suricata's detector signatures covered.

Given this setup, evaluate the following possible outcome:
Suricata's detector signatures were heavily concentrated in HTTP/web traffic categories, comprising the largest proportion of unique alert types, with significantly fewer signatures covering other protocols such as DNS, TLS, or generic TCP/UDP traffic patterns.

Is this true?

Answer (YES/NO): NO